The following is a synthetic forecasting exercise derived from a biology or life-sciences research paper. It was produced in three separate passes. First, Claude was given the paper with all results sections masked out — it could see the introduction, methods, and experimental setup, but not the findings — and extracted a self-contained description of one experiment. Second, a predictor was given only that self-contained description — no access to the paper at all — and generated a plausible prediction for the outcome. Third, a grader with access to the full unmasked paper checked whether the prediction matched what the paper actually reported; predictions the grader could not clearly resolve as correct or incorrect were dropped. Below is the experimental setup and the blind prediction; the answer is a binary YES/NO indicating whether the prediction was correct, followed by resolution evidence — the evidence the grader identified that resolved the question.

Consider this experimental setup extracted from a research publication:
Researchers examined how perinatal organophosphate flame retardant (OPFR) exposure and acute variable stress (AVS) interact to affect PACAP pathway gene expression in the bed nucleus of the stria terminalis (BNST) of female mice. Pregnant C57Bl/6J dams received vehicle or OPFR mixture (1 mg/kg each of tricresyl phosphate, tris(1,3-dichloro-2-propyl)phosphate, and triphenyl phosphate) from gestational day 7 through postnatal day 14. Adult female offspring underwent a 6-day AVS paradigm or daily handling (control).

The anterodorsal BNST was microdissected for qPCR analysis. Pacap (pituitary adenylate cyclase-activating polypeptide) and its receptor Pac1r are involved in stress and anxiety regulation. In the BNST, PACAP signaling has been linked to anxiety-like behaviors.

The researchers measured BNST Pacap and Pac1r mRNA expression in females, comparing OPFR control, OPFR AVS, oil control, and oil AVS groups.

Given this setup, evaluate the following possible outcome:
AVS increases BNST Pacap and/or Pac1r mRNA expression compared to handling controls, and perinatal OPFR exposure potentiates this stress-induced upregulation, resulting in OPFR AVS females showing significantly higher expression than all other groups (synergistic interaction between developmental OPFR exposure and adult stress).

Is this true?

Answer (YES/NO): NO